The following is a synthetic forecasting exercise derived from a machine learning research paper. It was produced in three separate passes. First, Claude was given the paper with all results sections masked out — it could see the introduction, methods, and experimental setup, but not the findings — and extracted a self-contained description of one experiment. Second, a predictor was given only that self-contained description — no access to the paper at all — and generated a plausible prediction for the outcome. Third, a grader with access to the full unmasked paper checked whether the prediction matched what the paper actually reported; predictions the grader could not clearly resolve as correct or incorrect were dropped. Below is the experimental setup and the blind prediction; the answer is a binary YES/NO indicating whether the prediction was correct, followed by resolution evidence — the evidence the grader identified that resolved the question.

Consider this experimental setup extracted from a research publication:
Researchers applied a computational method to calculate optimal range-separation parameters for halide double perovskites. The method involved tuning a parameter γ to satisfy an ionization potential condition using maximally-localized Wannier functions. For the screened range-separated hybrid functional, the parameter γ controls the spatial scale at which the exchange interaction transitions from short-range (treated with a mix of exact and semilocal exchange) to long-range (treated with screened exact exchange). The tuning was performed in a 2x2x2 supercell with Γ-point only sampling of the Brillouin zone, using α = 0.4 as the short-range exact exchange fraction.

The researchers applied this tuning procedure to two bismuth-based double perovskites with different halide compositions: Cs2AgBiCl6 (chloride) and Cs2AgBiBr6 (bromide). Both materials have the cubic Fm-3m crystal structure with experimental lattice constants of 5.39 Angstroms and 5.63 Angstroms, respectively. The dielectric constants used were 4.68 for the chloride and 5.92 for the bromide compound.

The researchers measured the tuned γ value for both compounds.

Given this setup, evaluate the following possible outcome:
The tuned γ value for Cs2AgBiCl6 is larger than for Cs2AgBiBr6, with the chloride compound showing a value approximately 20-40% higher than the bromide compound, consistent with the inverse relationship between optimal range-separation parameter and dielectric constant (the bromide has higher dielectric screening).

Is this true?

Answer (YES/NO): NO